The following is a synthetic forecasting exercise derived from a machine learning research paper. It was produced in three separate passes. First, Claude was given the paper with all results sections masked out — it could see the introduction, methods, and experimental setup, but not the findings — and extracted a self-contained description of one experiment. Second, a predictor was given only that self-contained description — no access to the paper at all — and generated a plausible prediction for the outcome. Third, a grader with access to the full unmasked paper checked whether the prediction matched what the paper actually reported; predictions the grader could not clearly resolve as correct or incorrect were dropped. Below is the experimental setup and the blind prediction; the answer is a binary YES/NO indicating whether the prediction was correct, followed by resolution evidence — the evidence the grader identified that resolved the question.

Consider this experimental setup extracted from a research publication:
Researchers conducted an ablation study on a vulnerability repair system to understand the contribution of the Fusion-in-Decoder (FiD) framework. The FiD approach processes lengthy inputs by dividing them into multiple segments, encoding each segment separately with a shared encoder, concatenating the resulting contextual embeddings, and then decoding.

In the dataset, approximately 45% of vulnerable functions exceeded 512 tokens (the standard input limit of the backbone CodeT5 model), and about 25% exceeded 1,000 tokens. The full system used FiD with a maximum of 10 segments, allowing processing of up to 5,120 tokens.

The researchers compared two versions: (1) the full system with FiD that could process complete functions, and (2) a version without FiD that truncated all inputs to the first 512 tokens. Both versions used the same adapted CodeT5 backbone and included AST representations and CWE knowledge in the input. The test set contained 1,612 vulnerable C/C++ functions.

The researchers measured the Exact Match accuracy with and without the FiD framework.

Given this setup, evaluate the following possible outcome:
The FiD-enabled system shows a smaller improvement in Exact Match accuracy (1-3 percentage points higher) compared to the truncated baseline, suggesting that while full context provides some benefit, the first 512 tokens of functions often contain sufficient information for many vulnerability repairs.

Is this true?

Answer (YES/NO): NO